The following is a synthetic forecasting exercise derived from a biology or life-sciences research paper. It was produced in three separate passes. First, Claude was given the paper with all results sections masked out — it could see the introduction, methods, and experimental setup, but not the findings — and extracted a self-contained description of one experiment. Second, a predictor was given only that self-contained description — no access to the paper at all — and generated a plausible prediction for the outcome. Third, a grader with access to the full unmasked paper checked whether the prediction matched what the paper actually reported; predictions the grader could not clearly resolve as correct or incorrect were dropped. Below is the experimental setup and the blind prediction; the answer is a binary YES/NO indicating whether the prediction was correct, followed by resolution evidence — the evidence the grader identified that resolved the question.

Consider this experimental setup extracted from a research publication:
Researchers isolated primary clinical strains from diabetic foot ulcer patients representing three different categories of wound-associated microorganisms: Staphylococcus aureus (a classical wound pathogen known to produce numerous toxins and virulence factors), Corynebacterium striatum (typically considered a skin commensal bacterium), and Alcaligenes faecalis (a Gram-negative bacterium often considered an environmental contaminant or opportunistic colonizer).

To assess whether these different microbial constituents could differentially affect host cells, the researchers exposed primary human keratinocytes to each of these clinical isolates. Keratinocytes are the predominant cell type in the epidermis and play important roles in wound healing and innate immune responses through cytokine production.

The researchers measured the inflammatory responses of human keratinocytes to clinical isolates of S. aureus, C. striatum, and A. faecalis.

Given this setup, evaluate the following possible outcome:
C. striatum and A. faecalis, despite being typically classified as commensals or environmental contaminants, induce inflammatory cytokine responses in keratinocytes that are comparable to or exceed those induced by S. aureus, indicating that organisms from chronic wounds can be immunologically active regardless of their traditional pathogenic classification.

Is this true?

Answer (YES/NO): YES